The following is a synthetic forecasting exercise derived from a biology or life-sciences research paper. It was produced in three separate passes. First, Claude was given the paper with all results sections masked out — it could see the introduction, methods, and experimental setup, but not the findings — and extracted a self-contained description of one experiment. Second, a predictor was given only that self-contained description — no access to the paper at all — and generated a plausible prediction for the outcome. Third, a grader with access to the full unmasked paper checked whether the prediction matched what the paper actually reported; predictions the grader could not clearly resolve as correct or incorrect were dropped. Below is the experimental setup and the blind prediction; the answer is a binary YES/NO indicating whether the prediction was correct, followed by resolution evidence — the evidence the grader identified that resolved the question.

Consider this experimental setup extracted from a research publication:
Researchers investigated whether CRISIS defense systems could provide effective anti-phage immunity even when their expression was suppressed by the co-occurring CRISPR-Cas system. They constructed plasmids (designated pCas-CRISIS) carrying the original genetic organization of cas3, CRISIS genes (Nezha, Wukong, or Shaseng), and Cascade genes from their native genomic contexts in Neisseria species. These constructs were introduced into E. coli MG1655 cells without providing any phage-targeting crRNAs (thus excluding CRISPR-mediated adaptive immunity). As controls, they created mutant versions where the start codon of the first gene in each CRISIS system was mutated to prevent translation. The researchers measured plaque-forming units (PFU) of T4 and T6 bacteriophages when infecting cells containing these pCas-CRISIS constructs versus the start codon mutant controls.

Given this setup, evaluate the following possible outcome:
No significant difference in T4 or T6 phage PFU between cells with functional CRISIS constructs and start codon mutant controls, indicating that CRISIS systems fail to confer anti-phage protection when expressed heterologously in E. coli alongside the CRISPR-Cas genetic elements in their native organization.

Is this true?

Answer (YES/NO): NO